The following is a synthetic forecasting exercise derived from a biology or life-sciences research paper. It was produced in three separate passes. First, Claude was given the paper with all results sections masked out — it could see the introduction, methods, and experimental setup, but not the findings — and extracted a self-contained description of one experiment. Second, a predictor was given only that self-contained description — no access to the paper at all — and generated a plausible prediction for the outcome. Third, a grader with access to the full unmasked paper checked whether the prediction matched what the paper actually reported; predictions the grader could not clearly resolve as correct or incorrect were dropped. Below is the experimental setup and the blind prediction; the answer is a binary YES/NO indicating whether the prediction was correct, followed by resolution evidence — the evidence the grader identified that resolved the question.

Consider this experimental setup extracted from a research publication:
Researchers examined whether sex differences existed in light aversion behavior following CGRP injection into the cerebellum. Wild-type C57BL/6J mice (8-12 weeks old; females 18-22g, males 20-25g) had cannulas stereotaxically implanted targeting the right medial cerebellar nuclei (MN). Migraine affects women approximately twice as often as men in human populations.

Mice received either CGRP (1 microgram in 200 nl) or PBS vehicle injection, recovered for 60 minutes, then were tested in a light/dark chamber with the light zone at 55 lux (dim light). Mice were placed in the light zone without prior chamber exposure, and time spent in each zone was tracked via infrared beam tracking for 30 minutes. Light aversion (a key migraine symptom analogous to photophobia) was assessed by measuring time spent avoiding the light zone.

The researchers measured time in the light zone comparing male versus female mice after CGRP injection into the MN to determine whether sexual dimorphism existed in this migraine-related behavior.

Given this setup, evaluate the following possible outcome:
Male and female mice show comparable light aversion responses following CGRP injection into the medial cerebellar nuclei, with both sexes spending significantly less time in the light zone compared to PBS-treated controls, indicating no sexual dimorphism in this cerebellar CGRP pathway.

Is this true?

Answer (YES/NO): YES